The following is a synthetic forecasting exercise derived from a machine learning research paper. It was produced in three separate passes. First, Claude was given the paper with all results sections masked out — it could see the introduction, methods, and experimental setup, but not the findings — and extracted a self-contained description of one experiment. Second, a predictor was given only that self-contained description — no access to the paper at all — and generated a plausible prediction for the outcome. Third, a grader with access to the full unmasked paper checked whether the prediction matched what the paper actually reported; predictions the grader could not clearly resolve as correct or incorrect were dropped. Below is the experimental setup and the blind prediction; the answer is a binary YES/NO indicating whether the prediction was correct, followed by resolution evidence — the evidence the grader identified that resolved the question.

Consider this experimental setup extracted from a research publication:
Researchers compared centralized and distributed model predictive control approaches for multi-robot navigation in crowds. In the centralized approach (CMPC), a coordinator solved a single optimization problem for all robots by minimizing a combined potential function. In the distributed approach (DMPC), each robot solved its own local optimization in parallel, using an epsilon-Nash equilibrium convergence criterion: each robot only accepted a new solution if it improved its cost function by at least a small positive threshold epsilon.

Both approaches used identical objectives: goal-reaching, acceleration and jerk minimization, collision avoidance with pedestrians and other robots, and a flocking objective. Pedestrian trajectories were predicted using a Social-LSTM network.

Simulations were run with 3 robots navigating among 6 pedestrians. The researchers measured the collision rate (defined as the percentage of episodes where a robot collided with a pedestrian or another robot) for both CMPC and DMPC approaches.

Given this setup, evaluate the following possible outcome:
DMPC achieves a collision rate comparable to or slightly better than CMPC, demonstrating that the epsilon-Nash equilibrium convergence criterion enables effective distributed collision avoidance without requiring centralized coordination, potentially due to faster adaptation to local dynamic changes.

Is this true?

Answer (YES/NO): YES